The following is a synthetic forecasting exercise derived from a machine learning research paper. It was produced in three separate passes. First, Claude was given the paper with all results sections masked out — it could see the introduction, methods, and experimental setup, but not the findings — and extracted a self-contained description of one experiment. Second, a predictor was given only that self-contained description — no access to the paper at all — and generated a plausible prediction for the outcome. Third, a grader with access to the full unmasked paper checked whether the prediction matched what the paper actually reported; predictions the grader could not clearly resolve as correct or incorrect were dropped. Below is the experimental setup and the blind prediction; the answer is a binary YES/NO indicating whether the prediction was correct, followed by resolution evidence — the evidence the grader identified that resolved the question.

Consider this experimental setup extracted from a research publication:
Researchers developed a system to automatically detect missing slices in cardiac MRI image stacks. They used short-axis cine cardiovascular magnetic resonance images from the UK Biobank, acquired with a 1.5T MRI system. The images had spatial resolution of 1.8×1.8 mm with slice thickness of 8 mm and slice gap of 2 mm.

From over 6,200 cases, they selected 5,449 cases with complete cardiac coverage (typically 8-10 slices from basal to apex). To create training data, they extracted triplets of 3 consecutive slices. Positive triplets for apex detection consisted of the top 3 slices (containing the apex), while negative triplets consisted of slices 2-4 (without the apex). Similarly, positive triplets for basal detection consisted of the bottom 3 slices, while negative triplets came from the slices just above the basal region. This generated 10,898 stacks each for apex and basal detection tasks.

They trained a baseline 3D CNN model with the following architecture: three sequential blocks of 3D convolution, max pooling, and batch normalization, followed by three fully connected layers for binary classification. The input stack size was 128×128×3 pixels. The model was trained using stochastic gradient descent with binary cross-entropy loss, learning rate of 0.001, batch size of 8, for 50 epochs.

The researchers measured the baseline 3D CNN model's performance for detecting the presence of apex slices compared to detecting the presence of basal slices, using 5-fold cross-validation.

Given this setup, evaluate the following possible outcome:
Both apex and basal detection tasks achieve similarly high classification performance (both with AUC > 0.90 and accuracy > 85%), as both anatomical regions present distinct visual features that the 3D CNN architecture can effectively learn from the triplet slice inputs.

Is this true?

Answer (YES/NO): YES